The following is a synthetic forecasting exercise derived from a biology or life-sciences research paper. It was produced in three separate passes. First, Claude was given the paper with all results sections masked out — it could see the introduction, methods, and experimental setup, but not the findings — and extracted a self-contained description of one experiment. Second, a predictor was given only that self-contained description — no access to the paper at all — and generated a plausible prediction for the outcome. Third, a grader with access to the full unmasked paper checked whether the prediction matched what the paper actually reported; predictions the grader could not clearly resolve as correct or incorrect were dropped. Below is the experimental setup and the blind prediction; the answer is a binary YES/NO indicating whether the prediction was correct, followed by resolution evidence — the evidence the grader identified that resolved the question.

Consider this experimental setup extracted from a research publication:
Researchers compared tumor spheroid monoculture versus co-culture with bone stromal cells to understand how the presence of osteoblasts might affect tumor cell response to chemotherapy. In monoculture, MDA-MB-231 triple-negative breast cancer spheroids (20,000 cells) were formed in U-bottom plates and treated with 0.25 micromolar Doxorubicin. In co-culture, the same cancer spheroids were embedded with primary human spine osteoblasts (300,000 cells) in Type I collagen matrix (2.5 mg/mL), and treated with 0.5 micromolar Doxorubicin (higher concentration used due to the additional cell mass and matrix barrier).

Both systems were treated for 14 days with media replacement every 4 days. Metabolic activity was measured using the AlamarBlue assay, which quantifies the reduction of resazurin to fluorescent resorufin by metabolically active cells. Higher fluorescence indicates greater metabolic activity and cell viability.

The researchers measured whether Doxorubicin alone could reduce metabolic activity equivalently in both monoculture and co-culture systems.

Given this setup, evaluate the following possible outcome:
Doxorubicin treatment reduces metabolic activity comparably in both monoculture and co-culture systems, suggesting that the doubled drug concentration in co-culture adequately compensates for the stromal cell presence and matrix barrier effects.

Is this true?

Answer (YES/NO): YES